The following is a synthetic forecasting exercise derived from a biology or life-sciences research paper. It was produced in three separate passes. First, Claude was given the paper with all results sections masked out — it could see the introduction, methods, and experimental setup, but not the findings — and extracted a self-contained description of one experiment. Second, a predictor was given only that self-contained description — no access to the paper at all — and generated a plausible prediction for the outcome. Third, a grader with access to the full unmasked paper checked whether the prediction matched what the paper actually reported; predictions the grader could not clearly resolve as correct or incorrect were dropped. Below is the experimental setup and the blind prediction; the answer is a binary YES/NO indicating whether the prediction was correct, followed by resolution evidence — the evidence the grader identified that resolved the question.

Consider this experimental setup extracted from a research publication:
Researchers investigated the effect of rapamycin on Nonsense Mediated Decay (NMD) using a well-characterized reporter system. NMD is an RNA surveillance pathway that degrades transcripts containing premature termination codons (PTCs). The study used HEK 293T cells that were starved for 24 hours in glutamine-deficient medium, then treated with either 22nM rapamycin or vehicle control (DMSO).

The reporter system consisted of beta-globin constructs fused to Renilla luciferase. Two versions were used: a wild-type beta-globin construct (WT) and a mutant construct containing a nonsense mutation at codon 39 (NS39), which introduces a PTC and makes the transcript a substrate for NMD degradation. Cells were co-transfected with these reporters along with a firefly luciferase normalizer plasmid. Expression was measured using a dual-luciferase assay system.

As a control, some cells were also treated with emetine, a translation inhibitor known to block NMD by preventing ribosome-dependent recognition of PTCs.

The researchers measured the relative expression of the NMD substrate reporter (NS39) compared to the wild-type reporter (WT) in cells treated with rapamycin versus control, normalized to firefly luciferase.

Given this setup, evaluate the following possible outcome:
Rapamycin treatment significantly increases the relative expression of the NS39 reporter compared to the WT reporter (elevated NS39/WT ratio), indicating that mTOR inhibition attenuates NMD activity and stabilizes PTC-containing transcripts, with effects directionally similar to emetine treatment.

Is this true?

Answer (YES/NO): NO